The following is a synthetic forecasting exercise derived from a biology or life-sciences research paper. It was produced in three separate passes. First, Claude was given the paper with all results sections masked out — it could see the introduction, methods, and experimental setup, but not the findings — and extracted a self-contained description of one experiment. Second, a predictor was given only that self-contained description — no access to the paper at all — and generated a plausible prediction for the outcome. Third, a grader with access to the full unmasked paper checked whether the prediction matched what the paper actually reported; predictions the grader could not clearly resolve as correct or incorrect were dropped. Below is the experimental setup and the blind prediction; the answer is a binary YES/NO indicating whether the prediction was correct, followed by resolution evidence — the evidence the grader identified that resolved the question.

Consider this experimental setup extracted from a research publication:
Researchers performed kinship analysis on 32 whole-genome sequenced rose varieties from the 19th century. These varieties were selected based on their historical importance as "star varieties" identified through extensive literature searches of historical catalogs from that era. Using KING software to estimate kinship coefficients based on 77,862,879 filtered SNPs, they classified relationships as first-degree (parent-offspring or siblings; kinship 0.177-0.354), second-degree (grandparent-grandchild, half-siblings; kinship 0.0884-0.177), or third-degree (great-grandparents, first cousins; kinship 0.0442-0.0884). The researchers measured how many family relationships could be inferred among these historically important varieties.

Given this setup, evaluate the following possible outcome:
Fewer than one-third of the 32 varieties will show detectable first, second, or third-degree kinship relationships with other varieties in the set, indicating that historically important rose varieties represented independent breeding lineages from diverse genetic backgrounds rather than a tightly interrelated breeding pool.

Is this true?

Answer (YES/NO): NO